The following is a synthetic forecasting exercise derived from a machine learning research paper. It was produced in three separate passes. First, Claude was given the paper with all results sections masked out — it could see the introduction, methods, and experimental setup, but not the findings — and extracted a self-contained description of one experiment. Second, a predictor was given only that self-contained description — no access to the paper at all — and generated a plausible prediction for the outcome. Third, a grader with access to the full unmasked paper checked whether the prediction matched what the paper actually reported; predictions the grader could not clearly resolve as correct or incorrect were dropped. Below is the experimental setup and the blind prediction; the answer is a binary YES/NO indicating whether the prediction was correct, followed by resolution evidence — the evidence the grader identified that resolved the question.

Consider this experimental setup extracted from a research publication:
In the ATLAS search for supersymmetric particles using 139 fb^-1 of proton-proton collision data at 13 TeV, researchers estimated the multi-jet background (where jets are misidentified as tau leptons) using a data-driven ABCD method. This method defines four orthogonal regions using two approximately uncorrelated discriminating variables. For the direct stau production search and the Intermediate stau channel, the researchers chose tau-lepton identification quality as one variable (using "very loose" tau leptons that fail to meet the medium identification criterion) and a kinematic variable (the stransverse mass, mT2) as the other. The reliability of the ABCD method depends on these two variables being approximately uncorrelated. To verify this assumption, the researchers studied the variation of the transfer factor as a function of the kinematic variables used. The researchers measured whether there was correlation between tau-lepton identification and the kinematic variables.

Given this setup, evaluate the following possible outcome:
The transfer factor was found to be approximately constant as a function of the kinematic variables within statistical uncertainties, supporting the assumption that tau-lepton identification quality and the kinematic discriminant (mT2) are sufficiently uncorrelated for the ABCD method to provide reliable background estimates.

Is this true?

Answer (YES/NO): YES